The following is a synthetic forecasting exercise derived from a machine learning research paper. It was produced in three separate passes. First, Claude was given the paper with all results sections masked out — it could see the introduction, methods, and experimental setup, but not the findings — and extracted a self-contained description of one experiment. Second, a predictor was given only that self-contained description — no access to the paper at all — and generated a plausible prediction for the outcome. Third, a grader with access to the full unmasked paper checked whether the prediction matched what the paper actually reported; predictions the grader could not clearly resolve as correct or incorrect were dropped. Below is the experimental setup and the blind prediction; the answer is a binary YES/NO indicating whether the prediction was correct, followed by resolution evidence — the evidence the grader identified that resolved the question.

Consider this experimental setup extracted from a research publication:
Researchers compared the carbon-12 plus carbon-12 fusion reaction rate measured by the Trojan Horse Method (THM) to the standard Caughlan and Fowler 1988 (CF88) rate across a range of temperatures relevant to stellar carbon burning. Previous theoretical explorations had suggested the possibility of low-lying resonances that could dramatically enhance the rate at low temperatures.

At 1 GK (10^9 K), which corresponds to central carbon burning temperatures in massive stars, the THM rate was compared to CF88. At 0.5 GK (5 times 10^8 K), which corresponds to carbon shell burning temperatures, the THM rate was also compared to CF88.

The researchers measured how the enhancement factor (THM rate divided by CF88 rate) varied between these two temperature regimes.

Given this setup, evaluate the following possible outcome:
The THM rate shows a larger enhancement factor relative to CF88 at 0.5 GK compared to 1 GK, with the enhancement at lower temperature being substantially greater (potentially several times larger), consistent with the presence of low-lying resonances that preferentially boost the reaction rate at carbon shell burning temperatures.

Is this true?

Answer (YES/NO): YES